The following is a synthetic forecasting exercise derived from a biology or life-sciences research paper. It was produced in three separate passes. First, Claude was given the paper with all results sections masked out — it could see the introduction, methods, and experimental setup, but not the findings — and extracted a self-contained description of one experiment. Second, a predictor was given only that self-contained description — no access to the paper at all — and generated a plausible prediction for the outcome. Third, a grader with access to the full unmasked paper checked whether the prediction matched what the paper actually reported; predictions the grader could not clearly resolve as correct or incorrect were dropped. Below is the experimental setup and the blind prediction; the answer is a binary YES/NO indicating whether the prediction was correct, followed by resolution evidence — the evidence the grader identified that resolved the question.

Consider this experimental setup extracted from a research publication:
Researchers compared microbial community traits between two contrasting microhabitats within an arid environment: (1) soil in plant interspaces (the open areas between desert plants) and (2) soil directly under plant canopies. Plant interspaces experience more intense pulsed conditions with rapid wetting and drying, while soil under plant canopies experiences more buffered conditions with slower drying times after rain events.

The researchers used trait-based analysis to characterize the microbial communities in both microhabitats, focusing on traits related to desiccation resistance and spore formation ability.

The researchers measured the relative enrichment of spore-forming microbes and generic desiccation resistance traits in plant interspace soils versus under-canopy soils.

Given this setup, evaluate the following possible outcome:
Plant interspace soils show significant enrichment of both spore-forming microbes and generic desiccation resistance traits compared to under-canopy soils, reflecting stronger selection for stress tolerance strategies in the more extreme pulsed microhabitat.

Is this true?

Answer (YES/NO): NO